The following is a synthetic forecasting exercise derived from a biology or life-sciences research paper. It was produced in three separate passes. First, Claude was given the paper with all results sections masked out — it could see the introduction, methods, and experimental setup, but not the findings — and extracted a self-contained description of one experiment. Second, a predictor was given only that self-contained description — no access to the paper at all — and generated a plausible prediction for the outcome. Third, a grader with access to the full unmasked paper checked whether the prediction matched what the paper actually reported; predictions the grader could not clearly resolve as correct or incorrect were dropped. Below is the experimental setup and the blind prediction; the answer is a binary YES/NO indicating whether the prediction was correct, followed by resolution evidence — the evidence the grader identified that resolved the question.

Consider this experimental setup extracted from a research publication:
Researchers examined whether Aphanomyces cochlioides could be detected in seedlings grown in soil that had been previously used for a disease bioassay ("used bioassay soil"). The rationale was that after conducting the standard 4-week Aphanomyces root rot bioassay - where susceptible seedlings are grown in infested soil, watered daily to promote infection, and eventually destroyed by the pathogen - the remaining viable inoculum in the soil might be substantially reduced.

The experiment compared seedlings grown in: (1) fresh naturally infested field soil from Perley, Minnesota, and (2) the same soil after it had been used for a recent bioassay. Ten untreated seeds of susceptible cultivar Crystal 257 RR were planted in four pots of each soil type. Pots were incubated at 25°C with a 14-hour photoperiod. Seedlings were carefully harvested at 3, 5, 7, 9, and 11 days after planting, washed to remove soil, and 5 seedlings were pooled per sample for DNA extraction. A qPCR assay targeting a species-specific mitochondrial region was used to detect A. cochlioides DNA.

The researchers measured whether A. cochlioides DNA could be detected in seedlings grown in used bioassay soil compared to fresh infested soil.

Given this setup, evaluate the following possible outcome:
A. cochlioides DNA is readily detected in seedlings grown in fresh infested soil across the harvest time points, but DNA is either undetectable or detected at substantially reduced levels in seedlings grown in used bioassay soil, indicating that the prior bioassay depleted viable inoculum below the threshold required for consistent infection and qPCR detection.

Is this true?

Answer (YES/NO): NO